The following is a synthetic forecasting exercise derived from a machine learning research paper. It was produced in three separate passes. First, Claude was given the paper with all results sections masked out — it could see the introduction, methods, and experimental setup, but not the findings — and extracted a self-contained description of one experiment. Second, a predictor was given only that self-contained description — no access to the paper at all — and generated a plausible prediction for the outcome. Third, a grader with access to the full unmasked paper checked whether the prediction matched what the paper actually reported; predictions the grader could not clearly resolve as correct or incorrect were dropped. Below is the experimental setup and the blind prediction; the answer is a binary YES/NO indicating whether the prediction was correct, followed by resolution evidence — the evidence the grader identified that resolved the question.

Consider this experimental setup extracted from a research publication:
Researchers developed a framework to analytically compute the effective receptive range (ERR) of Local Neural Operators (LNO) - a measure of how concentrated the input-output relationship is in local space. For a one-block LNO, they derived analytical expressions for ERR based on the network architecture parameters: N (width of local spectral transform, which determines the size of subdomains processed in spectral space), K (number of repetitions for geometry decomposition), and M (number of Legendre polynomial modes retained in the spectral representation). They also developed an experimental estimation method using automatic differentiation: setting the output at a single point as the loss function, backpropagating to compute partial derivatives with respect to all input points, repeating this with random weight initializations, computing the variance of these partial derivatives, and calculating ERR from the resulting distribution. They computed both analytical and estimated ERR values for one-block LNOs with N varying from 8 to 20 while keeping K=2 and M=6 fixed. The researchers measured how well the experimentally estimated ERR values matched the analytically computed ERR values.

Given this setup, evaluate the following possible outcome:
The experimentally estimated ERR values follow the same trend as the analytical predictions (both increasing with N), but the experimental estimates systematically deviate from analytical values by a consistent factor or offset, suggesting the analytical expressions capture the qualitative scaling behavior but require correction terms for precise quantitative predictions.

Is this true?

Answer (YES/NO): NO